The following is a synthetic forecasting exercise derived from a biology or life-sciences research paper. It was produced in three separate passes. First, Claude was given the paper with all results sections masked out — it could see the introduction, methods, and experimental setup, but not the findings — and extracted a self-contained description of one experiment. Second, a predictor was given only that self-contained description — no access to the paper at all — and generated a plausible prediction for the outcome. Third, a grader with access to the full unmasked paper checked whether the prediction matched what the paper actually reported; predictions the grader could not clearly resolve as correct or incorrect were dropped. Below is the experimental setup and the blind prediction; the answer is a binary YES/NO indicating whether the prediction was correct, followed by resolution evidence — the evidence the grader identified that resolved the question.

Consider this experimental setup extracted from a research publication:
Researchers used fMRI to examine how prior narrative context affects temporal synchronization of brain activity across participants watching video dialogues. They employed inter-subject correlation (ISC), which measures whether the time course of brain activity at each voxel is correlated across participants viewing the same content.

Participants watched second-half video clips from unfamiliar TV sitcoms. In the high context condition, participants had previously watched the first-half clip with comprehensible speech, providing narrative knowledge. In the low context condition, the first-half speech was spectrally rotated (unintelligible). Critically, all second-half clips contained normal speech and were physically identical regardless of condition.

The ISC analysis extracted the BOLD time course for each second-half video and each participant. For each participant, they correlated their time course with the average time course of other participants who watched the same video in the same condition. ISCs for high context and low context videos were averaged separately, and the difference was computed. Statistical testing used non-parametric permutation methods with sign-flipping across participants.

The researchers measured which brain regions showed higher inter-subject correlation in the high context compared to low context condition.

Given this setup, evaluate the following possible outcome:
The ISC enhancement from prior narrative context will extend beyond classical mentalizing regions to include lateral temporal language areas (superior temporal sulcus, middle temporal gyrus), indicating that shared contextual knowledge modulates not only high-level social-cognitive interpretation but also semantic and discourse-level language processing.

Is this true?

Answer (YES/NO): NO